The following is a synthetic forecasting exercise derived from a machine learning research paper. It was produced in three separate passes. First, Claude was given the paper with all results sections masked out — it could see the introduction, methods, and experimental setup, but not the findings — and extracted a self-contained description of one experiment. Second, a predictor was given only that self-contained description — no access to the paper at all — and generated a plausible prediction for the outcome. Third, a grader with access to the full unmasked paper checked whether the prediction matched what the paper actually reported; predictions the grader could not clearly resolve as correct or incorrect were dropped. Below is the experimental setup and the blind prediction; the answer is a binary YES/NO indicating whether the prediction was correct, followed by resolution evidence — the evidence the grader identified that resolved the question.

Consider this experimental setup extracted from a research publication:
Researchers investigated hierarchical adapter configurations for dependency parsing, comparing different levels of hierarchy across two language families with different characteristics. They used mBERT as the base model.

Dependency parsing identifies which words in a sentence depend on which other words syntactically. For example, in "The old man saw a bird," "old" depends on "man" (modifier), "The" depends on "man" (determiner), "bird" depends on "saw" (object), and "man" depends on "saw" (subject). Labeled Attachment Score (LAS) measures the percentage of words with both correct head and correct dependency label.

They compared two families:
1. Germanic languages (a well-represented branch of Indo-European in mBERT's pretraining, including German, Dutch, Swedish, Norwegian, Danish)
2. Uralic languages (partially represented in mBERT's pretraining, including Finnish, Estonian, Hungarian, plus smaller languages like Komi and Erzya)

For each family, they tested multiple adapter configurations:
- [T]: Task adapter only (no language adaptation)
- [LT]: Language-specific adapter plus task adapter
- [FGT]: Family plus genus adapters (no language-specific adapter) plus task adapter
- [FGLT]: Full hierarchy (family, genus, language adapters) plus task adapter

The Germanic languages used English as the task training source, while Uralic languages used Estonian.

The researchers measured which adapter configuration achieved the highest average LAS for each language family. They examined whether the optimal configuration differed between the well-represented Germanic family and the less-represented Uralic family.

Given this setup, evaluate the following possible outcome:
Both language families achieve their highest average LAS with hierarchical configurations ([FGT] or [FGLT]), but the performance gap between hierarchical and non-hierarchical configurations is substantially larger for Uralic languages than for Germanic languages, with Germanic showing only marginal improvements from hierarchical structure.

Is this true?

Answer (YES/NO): NO